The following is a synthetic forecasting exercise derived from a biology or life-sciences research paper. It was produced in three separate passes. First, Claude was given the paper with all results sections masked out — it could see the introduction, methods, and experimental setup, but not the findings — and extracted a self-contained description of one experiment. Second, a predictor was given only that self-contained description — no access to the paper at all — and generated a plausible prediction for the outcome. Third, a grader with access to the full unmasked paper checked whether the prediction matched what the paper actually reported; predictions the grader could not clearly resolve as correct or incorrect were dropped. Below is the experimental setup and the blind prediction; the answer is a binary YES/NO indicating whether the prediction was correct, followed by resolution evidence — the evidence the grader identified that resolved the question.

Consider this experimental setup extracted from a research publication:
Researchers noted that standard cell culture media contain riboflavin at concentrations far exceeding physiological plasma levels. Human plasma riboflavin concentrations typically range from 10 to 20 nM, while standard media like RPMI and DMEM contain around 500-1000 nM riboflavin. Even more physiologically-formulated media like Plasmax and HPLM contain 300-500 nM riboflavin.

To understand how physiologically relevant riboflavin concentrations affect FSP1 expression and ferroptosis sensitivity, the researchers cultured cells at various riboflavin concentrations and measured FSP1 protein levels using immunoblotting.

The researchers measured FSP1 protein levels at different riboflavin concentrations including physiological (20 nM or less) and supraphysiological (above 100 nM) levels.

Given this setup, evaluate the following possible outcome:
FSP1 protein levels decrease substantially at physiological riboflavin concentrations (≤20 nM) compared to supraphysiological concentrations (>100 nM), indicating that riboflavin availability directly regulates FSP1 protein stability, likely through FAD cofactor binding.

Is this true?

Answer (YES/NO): YES